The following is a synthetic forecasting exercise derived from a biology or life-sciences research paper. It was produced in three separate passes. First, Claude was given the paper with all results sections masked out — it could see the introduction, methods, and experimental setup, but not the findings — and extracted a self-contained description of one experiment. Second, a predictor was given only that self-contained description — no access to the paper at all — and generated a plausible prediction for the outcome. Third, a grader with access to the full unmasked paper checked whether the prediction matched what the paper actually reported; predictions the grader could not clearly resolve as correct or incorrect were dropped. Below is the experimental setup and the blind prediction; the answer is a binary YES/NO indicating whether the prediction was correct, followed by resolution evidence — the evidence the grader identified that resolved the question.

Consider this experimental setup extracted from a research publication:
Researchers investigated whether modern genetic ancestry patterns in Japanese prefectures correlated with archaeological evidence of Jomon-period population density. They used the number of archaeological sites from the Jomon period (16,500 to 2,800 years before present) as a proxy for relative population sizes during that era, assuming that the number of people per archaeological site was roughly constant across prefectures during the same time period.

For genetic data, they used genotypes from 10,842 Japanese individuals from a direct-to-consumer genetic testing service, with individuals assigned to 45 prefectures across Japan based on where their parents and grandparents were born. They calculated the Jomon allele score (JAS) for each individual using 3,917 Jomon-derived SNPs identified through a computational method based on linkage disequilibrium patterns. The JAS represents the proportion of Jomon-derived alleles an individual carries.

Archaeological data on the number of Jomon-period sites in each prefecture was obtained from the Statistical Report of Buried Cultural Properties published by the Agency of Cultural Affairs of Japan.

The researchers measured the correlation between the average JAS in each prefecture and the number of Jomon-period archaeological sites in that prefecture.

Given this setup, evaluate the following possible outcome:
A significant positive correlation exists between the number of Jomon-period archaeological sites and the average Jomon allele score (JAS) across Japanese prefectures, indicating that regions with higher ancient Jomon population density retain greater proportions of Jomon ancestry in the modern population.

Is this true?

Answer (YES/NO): YES